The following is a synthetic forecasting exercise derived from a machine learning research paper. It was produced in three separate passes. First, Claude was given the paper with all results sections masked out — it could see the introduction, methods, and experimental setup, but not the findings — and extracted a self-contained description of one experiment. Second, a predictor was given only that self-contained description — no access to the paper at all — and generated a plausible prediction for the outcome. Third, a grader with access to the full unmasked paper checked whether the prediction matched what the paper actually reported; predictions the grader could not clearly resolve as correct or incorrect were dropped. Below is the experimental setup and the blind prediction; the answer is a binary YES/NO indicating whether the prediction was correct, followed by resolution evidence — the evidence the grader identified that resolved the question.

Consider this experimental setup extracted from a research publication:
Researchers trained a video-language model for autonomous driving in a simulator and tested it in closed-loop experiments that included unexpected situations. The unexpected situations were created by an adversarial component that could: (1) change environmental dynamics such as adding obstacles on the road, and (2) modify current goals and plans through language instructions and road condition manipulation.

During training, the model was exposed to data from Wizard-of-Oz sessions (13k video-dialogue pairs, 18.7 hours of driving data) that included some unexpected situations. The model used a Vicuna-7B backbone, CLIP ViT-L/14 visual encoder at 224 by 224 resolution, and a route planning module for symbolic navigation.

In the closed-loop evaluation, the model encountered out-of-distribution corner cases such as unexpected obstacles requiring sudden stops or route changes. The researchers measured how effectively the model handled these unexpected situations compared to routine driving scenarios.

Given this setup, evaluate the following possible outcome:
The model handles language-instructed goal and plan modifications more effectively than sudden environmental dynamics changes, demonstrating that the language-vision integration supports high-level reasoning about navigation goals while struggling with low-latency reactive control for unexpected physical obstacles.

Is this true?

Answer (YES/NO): YES